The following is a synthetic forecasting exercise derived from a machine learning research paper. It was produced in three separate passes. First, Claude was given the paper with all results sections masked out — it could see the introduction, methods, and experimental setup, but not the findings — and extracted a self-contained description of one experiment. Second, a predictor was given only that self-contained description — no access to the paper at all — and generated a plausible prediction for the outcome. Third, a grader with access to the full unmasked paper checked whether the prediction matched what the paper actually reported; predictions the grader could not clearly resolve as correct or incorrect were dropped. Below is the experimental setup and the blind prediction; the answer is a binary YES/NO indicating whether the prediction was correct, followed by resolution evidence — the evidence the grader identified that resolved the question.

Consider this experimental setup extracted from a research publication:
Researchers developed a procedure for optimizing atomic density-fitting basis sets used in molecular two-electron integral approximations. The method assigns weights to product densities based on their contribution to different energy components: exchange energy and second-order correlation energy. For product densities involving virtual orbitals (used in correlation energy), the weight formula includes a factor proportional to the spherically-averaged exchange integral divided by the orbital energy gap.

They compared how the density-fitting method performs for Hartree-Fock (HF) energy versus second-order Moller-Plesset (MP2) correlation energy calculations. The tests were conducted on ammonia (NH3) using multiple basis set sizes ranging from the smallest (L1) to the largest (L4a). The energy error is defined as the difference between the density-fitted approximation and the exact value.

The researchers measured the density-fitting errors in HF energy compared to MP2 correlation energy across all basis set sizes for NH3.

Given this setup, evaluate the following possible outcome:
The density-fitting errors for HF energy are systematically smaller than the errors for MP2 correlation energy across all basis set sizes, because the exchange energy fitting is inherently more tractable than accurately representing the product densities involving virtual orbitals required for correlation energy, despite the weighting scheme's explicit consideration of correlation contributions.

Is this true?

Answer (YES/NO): YES